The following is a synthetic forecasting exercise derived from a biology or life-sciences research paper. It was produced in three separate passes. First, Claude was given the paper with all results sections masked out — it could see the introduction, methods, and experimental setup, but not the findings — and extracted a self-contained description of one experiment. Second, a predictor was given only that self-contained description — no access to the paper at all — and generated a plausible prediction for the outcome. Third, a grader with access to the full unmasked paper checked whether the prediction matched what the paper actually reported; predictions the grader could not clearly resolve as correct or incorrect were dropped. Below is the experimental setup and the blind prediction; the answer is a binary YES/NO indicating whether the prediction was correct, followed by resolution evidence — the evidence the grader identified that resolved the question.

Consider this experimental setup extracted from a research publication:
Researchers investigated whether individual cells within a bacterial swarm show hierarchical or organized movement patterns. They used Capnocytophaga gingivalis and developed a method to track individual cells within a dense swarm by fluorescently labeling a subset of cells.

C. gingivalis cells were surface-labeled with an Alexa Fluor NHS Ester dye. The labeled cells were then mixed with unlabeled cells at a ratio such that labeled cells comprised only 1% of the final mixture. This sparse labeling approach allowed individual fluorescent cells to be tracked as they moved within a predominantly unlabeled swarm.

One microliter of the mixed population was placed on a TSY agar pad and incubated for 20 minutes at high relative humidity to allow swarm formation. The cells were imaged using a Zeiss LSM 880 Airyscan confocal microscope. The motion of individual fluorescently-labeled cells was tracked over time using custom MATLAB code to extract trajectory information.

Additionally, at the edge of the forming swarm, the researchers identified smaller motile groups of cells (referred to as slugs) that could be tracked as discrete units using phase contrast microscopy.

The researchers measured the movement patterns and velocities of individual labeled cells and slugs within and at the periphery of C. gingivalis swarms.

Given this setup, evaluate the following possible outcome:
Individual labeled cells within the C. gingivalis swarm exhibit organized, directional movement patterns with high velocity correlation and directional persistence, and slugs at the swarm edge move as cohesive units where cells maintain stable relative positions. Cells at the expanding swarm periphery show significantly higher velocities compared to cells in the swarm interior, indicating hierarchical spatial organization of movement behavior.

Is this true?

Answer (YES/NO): NO